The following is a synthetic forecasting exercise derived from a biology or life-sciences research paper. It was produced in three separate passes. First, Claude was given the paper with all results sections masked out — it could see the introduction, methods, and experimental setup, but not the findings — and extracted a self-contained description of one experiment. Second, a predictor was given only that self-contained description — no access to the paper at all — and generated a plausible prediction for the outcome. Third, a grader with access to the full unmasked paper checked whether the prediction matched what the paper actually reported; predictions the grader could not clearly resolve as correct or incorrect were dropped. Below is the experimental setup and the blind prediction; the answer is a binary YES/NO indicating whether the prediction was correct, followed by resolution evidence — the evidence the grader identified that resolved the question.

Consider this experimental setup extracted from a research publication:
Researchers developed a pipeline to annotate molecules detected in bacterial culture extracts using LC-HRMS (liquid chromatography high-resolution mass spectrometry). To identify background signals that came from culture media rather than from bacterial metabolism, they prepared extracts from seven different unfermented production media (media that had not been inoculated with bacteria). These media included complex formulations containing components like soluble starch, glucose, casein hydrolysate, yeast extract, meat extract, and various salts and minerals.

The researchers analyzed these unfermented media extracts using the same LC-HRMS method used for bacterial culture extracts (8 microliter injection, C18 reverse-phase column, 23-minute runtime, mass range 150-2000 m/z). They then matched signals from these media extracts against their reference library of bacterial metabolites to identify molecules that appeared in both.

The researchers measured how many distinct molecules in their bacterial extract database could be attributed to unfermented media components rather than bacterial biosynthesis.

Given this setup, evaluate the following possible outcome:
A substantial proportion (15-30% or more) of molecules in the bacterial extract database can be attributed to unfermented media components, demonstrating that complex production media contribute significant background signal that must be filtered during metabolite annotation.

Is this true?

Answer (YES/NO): NO